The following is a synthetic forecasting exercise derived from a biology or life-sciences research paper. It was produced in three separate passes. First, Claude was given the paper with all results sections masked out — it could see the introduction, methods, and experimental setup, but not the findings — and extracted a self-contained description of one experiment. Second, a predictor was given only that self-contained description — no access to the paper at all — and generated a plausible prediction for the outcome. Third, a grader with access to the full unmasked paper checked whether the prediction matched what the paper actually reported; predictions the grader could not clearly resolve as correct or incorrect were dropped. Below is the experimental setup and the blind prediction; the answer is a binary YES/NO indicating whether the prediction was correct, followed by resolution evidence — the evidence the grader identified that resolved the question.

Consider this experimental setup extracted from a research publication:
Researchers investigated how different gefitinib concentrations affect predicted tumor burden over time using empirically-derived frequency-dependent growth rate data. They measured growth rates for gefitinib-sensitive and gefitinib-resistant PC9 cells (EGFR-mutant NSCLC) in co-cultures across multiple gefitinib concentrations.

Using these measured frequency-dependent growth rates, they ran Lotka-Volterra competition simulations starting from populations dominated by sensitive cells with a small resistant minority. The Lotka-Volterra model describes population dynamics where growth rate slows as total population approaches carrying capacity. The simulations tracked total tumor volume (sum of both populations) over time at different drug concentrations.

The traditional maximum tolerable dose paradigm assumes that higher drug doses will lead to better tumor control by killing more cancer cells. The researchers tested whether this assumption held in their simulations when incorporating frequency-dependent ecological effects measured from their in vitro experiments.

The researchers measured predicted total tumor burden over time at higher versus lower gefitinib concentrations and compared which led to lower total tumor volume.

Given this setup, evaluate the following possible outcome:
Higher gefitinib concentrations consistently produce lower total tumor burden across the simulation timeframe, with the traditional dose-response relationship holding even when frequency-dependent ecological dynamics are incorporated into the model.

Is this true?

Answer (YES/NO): NO